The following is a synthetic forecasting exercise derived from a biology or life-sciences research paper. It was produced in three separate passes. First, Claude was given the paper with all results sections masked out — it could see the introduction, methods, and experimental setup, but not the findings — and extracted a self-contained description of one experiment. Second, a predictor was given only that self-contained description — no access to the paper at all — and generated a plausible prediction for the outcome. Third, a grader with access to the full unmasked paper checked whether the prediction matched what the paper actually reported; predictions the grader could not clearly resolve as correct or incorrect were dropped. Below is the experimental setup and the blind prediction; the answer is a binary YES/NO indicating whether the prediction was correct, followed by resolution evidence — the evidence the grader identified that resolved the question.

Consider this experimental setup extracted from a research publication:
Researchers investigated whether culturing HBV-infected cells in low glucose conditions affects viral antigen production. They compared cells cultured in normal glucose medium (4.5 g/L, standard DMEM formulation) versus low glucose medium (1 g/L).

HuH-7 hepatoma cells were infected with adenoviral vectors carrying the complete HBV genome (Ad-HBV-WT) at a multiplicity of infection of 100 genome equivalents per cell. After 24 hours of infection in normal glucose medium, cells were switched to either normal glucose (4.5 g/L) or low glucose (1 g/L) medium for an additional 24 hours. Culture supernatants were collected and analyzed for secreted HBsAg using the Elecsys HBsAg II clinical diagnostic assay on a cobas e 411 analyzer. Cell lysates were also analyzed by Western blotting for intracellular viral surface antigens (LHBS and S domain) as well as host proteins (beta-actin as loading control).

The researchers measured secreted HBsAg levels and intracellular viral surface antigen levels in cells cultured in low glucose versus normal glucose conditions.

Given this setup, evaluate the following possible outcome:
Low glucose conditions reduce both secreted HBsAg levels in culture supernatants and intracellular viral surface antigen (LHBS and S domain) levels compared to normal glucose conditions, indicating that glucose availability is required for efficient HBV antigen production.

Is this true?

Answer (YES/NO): YES